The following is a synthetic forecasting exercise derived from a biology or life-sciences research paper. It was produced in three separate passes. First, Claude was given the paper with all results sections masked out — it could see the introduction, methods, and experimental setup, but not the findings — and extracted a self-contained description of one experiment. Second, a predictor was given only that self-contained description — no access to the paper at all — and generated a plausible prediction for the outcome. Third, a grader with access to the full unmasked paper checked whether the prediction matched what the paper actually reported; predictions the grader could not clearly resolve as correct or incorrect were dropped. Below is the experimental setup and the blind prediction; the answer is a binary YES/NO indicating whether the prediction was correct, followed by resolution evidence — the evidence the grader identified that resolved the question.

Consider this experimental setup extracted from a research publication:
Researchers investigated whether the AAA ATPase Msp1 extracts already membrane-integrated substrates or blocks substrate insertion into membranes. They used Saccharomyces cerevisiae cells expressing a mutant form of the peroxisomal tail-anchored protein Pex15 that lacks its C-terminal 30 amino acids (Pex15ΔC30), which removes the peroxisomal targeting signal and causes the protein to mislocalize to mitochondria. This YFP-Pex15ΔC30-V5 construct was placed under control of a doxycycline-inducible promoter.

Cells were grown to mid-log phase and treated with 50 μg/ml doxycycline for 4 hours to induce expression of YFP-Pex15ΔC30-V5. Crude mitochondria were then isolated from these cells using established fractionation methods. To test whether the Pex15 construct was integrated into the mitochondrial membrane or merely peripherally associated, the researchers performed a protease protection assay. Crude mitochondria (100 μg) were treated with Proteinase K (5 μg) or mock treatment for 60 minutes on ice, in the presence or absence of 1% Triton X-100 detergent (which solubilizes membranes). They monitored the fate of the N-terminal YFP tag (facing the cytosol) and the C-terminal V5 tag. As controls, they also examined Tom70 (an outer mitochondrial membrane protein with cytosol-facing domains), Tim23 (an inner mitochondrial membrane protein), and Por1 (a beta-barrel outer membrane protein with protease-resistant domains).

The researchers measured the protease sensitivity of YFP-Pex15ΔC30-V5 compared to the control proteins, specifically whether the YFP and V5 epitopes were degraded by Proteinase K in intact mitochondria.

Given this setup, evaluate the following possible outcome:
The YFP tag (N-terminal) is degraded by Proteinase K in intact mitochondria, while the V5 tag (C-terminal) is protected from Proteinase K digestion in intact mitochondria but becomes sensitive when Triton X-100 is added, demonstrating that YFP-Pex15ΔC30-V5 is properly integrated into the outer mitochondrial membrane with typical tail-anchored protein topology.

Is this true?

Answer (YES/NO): YES